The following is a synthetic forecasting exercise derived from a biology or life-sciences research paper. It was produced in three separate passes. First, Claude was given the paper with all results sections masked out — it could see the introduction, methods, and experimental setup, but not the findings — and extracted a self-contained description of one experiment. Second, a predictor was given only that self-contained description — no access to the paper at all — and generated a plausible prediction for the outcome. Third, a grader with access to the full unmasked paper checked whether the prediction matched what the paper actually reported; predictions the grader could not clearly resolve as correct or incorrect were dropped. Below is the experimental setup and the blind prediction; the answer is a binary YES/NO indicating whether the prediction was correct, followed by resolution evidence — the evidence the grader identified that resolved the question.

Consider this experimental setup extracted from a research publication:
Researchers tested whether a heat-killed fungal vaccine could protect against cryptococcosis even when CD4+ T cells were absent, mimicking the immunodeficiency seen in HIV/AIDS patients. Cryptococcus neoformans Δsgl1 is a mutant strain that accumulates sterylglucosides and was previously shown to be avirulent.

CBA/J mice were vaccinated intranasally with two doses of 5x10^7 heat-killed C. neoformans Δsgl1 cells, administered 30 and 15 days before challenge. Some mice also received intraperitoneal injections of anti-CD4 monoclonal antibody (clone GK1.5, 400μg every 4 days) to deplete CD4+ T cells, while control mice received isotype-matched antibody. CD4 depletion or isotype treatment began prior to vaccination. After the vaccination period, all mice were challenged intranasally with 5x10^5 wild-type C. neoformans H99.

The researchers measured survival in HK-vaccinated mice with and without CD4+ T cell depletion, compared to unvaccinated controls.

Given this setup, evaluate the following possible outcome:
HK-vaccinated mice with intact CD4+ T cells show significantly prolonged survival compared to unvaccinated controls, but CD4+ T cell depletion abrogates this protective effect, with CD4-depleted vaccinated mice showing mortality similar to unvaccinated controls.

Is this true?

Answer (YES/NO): NO